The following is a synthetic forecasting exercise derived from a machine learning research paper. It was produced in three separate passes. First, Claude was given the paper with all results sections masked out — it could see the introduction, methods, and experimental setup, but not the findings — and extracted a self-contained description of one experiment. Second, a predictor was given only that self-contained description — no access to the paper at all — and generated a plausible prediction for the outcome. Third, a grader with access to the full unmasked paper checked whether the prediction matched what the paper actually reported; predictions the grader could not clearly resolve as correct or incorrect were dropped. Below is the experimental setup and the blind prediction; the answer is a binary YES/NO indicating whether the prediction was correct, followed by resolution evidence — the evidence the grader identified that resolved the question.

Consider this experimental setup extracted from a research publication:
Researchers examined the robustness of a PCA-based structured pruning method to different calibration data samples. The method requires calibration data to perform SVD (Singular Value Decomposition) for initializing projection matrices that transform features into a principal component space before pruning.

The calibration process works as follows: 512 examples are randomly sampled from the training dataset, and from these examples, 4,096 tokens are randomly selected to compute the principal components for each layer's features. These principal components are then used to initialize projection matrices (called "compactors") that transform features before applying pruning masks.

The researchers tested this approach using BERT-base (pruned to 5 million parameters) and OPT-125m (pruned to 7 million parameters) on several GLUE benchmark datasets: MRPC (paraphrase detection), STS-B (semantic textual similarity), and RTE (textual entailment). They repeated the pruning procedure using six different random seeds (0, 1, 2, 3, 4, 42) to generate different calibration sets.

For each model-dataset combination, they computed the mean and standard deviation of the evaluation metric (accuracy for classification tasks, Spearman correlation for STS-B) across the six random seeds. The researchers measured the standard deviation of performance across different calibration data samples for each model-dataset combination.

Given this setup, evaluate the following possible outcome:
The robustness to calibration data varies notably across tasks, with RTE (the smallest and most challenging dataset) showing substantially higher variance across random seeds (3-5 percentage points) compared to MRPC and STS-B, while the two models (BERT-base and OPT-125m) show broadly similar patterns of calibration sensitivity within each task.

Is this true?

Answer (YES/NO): NO